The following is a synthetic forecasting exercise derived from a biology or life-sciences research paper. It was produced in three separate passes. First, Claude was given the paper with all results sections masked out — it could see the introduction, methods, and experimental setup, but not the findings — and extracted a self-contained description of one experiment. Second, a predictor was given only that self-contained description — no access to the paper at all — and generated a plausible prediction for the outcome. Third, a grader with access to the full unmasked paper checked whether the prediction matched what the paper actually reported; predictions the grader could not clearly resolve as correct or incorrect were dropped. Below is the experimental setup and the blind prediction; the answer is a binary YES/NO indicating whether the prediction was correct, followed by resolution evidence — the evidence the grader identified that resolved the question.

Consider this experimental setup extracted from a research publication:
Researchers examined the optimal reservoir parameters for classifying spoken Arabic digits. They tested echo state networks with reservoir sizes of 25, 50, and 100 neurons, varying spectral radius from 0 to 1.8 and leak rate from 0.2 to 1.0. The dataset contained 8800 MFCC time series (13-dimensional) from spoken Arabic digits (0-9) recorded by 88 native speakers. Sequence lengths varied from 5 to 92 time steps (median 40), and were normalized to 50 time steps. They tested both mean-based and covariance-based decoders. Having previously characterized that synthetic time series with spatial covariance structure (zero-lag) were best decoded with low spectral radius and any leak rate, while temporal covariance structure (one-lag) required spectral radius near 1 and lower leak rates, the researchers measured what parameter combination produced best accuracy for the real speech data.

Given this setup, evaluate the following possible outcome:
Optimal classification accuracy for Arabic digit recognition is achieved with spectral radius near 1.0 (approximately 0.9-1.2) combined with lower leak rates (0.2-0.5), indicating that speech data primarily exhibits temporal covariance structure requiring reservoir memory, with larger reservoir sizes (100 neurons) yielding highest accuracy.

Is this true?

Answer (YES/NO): YES